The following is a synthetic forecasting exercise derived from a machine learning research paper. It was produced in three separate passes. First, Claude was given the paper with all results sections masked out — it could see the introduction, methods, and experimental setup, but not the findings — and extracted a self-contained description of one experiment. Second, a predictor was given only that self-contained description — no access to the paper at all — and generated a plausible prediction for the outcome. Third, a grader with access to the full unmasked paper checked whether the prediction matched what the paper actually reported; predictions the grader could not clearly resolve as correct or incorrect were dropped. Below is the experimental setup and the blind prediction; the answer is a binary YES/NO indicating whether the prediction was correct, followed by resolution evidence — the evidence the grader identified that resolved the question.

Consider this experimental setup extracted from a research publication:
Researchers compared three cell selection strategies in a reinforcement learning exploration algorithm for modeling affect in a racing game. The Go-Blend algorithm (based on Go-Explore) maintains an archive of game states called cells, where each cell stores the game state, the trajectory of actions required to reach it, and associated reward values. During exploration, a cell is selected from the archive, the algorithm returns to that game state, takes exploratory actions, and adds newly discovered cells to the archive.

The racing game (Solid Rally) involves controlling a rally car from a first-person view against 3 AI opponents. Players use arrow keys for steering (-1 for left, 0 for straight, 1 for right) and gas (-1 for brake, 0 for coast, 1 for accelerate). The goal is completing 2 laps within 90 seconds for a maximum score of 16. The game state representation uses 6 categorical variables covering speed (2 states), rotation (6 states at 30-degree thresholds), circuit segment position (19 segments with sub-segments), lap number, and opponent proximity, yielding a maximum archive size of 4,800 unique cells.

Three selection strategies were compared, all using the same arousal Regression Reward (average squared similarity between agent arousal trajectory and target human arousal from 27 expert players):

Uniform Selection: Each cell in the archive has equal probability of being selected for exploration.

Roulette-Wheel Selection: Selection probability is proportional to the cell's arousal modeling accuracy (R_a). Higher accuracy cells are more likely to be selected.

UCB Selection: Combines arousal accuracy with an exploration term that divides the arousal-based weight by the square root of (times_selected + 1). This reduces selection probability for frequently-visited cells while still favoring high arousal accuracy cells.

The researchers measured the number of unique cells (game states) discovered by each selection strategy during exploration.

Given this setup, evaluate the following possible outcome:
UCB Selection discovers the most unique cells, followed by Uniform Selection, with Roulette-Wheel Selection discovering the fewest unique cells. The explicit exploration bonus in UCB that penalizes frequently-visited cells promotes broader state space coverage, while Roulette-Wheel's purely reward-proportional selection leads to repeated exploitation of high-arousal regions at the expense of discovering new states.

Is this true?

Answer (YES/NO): NO